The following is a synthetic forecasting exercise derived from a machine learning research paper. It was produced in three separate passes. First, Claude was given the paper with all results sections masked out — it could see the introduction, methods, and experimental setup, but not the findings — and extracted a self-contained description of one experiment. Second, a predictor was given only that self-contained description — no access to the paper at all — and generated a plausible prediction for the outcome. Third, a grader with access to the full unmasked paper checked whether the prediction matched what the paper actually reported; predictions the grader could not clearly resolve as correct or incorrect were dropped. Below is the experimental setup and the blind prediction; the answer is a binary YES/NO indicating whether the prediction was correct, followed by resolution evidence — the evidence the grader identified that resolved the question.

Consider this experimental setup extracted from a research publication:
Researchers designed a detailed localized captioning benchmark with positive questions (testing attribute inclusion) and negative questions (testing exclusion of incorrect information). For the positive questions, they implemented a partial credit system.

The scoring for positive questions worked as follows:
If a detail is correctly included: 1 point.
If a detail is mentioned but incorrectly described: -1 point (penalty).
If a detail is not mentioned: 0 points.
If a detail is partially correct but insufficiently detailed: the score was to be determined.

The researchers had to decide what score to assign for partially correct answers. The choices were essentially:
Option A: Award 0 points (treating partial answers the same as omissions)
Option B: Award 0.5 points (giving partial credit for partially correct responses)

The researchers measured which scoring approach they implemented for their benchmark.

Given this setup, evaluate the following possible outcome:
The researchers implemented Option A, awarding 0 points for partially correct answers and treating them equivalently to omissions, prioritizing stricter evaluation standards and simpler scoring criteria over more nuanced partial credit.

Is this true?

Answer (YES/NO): NO